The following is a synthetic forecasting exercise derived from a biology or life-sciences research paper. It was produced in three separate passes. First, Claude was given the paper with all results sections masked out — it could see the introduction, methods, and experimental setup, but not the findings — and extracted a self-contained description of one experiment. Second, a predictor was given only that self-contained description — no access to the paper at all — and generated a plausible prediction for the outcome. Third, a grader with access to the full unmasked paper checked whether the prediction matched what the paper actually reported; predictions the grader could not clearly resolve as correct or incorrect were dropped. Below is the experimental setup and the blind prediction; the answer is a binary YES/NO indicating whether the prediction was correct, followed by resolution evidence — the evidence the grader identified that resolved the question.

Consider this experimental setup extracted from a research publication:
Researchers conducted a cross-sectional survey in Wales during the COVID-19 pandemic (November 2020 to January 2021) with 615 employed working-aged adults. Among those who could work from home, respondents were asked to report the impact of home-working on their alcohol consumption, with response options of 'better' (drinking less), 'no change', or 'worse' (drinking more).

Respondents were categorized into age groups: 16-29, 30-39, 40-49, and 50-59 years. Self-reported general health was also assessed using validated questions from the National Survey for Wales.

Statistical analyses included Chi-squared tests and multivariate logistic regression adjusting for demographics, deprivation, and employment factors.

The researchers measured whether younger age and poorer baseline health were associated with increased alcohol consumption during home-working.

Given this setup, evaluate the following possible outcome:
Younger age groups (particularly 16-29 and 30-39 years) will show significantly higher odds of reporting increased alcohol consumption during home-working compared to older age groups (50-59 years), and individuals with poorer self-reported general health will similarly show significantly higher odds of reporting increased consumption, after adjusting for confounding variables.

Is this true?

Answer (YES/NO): NO